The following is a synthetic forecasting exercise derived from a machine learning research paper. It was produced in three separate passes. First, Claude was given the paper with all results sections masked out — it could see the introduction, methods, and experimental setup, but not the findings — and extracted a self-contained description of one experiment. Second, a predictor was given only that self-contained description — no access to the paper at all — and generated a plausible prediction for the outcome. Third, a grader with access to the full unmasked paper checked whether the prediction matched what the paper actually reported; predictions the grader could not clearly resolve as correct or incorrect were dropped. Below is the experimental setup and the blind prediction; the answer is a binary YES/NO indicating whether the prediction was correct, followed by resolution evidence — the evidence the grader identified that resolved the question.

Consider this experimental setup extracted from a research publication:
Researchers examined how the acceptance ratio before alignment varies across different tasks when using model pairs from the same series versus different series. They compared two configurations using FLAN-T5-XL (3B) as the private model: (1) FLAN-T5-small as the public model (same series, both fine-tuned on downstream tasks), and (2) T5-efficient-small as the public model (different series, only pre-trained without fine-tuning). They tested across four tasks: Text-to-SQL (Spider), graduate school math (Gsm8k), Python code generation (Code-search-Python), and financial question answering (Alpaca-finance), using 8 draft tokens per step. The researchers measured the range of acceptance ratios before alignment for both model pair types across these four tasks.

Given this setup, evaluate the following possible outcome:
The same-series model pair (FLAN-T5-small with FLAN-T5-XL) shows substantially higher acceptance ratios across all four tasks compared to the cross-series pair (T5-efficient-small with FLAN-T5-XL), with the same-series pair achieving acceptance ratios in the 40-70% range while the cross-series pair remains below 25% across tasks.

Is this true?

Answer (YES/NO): NO